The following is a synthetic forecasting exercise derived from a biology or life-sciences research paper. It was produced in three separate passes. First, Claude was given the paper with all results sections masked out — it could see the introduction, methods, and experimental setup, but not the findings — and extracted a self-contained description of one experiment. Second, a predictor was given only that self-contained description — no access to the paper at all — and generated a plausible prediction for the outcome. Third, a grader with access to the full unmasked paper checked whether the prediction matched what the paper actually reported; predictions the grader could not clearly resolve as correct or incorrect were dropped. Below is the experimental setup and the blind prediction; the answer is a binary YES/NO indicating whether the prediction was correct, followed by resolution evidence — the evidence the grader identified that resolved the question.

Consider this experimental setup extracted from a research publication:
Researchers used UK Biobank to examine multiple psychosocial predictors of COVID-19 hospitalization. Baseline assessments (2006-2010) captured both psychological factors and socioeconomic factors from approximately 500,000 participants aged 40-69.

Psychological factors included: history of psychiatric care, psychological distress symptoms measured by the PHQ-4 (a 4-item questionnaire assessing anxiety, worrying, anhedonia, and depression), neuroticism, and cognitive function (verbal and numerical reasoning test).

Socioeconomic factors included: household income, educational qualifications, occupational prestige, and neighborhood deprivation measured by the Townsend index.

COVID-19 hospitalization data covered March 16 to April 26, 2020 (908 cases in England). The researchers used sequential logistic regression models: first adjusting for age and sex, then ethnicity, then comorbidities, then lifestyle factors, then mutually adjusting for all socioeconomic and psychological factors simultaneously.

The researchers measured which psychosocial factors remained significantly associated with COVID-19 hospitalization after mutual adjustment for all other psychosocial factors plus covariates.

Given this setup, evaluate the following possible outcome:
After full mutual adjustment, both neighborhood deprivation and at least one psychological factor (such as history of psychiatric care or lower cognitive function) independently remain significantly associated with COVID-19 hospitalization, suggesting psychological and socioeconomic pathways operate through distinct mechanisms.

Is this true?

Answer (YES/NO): NO